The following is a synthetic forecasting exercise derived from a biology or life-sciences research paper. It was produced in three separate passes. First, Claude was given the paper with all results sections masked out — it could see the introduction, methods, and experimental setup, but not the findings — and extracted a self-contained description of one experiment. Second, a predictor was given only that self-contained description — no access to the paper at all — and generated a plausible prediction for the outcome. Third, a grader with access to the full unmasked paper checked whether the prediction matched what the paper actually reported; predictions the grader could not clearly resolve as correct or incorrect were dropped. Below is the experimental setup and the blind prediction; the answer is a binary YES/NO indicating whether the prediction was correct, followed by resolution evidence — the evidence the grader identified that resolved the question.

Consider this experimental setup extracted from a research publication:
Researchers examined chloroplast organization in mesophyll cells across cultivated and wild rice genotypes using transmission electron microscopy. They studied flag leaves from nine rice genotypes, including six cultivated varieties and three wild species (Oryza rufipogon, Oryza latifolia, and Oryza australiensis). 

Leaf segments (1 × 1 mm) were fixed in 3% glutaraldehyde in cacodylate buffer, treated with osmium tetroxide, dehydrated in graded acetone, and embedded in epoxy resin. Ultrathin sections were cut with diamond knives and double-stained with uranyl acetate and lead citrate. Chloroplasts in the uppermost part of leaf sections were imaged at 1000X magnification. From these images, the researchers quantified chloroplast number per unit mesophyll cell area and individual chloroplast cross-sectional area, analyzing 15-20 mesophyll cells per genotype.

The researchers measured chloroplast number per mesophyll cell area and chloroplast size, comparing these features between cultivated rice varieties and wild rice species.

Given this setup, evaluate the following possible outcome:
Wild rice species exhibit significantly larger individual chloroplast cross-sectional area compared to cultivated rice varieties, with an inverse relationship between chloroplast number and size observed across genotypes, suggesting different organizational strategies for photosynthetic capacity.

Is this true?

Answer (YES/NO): NO